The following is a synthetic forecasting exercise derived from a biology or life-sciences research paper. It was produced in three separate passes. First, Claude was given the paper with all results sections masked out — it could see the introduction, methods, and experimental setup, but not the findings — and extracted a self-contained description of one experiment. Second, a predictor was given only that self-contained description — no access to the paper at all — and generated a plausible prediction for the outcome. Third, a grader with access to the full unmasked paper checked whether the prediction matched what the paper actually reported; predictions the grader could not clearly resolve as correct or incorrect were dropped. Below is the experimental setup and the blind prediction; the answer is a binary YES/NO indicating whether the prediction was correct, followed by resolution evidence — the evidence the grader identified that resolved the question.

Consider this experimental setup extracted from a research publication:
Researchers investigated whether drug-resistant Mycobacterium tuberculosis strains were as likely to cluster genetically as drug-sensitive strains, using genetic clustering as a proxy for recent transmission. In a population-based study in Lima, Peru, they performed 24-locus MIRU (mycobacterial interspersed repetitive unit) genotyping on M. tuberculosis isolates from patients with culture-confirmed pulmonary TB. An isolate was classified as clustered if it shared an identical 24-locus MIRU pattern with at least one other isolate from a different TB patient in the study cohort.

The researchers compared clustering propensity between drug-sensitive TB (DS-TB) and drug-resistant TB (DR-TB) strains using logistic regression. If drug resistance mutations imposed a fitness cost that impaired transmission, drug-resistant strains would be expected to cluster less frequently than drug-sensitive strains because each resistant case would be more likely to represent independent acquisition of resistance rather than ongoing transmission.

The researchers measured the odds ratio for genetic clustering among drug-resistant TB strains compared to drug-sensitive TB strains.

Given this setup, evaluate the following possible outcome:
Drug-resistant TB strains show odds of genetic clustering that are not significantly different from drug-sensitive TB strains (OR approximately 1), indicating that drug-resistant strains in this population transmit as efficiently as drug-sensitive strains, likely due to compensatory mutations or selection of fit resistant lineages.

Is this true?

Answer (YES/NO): NO